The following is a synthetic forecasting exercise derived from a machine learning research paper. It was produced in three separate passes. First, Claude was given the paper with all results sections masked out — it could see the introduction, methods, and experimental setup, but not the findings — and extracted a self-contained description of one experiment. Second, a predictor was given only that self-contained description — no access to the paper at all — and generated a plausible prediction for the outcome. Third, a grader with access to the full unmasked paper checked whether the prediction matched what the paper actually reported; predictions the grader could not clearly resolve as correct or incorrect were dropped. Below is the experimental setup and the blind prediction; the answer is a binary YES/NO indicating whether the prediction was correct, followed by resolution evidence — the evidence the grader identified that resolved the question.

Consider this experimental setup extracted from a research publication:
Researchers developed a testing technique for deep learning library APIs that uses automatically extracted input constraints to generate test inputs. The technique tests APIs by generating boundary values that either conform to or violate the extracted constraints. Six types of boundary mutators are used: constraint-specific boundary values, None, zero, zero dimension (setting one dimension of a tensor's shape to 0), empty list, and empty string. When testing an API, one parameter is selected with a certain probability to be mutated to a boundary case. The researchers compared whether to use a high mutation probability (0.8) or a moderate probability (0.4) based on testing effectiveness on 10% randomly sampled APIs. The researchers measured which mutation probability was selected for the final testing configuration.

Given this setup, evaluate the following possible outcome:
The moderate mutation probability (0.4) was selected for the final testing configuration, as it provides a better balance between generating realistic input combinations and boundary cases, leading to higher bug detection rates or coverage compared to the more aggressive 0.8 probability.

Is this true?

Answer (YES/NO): YES